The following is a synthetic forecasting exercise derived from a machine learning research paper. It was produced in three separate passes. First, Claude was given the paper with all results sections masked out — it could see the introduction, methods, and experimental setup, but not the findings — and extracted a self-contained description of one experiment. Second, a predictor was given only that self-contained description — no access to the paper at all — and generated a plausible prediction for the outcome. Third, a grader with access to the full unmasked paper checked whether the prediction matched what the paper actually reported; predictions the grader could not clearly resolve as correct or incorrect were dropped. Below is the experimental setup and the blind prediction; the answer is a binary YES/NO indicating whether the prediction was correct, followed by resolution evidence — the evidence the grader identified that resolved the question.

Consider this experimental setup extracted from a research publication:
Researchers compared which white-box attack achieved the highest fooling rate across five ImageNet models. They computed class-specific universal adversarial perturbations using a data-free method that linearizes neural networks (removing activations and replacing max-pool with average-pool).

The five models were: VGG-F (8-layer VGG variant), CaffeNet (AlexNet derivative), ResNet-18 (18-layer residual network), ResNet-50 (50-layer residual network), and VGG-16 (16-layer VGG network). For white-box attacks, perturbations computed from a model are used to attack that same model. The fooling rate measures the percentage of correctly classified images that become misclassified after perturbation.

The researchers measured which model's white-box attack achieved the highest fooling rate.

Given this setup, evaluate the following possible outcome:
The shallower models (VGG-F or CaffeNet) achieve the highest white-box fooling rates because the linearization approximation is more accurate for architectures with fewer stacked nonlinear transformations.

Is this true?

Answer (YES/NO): YES